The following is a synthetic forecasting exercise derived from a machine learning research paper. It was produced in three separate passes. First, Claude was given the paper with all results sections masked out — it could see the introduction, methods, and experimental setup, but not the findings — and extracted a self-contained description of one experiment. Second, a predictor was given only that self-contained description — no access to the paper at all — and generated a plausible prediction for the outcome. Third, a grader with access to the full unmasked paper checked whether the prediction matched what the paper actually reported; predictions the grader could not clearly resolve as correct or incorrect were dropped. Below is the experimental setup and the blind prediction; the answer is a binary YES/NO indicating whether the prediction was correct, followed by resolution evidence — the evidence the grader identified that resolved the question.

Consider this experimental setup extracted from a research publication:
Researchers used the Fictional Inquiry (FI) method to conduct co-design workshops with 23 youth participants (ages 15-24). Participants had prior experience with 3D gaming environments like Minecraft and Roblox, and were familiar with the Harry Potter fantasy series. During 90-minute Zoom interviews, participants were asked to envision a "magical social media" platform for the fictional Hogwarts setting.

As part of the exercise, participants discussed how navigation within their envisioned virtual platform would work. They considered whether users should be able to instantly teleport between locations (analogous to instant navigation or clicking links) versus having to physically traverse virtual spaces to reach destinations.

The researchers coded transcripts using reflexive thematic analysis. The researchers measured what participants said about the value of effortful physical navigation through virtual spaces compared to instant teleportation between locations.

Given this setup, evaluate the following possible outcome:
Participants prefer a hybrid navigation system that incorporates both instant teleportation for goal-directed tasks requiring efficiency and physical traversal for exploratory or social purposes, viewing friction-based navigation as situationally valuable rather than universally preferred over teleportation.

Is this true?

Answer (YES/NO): YES